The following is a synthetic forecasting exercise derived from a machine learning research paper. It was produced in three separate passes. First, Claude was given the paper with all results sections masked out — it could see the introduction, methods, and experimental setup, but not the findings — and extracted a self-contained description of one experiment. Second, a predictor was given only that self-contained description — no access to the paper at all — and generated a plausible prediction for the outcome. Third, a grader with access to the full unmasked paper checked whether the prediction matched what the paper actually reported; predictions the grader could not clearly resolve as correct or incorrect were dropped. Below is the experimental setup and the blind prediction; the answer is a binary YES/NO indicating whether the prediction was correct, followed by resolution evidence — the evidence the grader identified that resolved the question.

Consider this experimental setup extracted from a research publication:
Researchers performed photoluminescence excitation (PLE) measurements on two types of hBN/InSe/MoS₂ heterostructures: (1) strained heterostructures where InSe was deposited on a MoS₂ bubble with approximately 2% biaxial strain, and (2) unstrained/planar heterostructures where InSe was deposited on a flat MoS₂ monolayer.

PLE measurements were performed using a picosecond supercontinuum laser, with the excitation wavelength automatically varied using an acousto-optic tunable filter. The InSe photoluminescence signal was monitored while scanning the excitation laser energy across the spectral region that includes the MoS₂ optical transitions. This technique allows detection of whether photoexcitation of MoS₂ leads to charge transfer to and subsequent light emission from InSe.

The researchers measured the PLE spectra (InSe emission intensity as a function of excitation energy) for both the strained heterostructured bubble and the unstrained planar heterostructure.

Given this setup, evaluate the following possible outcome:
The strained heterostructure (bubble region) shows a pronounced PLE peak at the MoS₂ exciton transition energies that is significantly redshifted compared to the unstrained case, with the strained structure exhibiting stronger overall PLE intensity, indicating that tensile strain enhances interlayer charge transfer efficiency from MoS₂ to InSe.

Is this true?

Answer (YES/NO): NO